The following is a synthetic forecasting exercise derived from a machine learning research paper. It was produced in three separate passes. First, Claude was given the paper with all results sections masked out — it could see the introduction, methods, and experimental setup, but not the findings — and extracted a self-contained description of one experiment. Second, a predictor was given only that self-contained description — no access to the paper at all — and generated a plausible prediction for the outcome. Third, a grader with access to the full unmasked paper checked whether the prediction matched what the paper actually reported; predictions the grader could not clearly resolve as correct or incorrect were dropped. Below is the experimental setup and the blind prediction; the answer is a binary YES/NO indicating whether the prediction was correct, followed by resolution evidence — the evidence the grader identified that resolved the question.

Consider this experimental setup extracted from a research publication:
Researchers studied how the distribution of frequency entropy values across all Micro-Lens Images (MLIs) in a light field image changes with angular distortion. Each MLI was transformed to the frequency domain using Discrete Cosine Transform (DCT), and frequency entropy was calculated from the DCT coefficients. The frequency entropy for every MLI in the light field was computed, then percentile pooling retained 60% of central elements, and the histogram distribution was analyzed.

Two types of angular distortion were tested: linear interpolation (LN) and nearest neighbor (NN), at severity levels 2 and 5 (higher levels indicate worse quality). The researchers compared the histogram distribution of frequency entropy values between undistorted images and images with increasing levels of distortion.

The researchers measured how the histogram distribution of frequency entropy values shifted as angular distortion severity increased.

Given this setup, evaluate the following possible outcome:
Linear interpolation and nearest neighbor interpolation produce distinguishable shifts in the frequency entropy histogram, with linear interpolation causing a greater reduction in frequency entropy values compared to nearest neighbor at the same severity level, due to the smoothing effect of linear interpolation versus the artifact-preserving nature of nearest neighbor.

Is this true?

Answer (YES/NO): NO